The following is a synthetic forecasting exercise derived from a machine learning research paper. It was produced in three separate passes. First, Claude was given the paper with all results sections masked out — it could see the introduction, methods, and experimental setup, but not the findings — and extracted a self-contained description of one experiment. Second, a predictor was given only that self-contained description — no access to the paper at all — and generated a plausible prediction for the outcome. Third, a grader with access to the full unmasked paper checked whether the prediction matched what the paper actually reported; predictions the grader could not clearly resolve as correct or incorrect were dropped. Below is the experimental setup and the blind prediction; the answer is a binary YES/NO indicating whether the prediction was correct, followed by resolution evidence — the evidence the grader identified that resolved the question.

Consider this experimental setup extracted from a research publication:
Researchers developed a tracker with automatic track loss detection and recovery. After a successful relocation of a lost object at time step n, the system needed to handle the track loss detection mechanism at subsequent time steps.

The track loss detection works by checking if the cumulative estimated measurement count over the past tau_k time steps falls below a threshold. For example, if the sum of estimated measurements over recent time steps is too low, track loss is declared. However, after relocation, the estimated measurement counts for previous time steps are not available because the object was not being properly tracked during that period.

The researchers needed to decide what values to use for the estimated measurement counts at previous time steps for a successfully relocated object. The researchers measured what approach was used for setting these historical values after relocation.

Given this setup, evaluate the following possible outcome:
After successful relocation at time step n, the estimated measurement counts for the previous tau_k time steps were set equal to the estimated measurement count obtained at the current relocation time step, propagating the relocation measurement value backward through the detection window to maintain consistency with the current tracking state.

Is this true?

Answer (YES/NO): NO